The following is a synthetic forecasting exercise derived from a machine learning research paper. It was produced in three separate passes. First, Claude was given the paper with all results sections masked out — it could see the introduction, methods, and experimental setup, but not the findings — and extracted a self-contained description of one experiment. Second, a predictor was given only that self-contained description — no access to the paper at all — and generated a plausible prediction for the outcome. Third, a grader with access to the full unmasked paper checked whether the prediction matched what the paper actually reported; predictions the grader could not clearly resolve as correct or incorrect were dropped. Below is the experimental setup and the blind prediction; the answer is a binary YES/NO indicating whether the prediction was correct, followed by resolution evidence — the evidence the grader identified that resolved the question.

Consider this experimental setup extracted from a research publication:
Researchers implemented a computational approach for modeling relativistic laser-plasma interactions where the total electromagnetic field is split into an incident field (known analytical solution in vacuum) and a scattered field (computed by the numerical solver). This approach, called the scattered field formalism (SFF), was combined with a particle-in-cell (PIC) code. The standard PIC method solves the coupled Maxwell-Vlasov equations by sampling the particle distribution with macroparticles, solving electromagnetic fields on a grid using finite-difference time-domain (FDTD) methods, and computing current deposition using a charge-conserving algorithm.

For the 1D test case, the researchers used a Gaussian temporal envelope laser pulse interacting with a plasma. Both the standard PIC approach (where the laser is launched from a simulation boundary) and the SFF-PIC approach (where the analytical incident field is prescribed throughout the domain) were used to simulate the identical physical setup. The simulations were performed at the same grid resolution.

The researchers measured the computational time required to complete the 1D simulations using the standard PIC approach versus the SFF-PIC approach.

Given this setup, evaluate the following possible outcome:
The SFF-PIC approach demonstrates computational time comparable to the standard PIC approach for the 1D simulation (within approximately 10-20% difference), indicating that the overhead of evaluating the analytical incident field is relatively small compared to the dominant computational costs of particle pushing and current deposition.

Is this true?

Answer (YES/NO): YES